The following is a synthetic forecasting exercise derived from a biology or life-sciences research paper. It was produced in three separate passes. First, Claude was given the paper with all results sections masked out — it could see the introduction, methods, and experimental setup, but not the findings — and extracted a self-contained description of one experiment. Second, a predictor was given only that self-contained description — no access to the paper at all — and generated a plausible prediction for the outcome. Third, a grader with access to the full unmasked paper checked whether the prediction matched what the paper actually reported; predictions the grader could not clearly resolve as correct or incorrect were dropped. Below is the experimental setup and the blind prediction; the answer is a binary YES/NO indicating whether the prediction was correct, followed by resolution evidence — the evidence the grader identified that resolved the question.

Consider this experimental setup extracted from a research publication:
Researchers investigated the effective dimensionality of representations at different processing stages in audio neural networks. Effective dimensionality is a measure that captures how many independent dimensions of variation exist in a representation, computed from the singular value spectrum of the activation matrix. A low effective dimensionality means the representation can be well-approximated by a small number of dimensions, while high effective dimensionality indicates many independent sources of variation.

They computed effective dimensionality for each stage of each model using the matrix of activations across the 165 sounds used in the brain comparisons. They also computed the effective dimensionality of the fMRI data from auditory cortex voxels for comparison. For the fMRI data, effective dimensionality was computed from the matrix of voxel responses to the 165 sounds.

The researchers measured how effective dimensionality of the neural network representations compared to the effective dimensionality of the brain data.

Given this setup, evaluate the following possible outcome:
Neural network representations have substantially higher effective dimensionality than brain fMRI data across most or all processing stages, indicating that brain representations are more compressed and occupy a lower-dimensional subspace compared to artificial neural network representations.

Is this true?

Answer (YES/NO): NO